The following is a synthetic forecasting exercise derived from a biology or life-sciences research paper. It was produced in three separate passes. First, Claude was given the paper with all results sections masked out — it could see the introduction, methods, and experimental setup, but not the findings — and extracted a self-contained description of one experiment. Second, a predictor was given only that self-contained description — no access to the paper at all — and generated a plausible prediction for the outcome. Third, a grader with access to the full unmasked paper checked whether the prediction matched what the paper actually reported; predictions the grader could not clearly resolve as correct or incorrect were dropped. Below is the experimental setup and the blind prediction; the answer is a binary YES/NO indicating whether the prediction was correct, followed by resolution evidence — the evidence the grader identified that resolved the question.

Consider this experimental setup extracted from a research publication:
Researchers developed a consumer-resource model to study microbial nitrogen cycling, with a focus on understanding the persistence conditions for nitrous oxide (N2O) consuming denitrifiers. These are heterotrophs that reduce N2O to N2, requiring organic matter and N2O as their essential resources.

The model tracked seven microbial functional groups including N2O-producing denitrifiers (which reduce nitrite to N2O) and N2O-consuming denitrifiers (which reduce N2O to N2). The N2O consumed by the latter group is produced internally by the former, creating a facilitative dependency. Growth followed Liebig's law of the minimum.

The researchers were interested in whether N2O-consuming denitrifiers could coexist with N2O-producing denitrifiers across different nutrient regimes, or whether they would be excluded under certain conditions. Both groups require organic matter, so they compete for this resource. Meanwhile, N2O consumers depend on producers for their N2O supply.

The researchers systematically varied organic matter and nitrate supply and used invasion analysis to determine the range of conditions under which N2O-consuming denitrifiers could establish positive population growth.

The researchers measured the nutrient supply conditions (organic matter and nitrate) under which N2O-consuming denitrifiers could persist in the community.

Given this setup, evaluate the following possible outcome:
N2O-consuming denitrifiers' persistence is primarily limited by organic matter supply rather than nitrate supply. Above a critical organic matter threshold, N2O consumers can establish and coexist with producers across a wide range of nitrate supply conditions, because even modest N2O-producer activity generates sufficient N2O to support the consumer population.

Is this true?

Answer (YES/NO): NO